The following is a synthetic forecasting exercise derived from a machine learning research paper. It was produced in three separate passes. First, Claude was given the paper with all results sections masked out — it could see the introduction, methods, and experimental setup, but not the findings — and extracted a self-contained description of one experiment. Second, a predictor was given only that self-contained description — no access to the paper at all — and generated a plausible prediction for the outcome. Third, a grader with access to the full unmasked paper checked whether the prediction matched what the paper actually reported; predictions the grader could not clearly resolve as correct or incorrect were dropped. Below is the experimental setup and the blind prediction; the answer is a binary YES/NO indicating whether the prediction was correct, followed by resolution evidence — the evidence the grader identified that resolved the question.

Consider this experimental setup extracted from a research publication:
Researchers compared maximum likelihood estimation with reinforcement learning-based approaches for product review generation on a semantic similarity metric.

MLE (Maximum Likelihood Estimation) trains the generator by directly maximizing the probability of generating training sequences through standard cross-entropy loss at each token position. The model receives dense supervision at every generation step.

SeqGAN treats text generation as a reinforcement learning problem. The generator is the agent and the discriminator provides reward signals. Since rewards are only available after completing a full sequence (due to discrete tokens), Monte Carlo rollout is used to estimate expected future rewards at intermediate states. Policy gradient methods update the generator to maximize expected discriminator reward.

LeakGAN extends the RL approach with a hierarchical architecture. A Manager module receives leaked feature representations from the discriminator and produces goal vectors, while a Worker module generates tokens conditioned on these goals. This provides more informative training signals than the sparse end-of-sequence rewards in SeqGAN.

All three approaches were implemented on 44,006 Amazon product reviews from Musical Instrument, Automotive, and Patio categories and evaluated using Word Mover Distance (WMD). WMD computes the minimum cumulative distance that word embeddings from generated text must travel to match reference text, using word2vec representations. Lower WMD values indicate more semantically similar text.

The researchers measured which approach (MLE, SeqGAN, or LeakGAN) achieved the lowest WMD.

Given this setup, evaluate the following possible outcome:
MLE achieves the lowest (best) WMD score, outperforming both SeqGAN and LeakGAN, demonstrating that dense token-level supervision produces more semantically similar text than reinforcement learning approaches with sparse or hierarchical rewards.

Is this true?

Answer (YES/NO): NO